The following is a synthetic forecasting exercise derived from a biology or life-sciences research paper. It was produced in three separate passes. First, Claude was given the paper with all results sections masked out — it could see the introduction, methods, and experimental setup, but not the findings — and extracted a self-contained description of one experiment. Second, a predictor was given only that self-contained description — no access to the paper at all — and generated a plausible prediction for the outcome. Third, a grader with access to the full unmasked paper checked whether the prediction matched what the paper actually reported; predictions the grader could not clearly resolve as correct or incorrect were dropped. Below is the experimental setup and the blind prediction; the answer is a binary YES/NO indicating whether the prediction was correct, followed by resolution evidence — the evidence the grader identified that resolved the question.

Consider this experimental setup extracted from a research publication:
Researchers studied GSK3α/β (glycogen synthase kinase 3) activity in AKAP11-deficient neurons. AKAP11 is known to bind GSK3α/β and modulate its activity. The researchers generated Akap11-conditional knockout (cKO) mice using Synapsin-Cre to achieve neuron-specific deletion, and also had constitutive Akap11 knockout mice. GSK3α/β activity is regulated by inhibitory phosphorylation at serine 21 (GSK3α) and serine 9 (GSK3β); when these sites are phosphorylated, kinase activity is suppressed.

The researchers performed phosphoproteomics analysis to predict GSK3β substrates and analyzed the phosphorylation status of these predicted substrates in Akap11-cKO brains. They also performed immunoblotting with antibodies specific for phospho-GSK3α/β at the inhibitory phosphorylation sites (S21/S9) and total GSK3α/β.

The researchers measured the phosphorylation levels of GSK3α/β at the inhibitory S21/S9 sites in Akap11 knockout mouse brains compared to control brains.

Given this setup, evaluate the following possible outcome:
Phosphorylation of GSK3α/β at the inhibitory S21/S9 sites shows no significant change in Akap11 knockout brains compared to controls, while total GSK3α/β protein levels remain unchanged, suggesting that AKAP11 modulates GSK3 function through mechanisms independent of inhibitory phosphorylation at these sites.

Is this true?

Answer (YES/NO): NO